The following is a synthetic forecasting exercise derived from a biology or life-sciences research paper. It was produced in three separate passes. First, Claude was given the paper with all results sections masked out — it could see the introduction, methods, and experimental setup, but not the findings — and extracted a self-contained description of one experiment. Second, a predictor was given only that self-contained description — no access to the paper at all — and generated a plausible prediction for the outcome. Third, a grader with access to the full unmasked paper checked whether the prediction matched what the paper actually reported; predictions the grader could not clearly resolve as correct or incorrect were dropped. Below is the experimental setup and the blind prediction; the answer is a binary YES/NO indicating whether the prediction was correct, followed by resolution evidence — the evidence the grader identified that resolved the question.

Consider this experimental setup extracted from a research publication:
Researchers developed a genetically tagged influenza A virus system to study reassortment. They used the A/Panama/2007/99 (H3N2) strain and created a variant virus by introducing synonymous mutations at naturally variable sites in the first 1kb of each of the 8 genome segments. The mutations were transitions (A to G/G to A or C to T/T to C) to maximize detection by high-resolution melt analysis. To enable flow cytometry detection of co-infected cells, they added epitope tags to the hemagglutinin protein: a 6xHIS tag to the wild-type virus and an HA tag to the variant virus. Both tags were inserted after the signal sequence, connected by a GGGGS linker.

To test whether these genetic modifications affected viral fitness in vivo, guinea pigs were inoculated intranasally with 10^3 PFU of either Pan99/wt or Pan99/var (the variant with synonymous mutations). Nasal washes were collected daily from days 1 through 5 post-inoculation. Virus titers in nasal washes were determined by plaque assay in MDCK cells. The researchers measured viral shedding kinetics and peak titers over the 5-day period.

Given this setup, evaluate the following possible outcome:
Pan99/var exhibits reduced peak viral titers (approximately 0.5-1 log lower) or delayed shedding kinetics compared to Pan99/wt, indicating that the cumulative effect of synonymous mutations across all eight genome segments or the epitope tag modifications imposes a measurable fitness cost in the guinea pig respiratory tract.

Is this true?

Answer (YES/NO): NO